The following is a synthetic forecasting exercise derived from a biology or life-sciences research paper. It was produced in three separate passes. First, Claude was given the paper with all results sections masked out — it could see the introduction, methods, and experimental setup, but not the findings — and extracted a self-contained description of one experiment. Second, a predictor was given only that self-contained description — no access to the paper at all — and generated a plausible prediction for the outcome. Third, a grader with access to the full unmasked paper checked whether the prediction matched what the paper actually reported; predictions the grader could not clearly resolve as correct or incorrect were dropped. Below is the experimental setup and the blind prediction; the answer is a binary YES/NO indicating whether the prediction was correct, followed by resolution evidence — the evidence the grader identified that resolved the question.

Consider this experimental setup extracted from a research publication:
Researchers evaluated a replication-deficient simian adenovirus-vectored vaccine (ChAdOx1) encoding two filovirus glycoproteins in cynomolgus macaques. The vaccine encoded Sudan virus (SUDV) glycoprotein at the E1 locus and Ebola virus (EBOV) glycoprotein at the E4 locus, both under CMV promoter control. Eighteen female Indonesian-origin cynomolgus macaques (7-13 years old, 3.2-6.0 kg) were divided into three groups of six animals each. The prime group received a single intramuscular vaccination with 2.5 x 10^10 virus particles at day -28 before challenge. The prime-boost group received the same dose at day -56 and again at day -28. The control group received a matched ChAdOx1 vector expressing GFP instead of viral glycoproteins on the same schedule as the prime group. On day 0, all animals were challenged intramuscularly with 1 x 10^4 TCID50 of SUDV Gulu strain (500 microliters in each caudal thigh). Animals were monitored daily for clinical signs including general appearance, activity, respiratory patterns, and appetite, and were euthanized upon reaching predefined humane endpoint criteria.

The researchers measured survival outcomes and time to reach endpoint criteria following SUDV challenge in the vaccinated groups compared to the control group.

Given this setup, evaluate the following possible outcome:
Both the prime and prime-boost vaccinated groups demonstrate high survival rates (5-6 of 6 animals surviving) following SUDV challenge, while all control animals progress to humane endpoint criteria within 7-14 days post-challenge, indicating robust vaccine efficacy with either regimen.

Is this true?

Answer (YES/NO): NO